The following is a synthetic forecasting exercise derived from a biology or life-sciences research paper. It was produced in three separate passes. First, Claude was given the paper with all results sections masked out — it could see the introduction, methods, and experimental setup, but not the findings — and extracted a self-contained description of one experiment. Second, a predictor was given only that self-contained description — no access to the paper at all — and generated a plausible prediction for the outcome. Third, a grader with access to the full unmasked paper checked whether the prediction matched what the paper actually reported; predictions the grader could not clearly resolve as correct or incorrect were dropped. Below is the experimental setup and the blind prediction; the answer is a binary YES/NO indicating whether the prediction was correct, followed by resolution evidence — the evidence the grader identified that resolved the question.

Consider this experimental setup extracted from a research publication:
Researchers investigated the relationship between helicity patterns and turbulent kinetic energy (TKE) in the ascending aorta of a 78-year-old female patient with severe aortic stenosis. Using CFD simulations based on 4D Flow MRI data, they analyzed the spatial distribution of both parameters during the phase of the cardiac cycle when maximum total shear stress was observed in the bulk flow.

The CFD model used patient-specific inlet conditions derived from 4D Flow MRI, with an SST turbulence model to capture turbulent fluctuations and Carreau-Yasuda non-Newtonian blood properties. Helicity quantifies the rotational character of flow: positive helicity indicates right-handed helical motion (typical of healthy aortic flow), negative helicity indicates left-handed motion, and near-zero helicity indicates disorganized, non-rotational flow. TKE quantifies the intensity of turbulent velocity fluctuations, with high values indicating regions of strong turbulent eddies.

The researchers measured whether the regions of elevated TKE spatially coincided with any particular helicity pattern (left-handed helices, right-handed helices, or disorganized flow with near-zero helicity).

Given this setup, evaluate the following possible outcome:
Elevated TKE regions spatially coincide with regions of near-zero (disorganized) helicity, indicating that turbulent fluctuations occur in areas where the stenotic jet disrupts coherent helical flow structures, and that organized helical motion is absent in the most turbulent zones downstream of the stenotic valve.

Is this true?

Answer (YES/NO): NO